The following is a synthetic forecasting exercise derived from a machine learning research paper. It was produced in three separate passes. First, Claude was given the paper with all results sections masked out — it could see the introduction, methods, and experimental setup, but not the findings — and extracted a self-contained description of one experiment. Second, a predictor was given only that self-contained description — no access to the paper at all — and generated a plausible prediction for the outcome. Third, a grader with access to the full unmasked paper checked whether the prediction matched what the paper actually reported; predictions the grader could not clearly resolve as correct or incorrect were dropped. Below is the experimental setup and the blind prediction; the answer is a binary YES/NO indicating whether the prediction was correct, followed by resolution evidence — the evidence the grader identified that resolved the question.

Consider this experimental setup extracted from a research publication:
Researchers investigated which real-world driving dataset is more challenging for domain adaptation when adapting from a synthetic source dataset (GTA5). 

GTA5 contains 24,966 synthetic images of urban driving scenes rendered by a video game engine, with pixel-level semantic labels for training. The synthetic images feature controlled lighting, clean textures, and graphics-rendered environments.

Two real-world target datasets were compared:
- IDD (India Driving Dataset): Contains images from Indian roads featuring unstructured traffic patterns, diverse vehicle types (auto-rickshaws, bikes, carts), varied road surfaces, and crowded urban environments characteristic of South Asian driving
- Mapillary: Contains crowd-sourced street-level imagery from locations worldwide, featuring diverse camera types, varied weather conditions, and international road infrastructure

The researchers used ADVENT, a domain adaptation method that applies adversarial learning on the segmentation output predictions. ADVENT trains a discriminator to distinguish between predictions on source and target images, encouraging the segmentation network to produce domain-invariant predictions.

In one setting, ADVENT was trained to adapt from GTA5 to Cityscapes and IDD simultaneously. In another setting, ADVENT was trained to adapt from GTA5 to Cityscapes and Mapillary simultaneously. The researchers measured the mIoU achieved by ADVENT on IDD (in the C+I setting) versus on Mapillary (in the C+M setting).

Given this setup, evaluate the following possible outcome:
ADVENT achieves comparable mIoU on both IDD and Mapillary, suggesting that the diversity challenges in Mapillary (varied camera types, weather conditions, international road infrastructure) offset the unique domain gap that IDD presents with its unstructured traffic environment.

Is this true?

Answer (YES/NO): NO